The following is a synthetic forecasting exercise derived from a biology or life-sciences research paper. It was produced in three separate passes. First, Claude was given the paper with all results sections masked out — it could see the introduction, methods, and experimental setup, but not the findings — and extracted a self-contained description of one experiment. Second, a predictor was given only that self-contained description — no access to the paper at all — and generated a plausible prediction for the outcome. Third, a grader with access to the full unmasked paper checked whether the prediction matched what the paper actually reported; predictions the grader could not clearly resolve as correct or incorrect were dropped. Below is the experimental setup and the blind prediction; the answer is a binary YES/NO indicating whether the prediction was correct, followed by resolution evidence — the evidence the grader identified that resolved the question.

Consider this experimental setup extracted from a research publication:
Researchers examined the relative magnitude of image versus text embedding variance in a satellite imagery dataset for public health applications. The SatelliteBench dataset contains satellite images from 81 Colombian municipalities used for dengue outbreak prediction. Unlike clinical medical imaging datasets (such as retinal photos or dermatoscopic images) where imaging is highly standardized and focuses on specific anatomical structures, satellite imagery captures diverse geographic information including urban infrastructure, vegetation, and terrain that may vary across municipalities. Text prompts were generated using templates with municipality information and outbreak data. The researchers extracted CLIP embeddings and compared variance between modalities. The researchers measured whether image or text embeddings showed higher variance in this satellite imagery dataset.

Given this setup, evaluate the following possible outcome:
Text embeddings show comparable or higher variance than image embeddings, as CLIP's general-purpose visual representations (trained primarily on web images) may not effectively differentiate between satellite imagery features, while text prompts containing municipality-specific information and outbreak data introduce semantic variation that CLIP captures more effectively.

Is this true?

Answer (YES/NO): NO